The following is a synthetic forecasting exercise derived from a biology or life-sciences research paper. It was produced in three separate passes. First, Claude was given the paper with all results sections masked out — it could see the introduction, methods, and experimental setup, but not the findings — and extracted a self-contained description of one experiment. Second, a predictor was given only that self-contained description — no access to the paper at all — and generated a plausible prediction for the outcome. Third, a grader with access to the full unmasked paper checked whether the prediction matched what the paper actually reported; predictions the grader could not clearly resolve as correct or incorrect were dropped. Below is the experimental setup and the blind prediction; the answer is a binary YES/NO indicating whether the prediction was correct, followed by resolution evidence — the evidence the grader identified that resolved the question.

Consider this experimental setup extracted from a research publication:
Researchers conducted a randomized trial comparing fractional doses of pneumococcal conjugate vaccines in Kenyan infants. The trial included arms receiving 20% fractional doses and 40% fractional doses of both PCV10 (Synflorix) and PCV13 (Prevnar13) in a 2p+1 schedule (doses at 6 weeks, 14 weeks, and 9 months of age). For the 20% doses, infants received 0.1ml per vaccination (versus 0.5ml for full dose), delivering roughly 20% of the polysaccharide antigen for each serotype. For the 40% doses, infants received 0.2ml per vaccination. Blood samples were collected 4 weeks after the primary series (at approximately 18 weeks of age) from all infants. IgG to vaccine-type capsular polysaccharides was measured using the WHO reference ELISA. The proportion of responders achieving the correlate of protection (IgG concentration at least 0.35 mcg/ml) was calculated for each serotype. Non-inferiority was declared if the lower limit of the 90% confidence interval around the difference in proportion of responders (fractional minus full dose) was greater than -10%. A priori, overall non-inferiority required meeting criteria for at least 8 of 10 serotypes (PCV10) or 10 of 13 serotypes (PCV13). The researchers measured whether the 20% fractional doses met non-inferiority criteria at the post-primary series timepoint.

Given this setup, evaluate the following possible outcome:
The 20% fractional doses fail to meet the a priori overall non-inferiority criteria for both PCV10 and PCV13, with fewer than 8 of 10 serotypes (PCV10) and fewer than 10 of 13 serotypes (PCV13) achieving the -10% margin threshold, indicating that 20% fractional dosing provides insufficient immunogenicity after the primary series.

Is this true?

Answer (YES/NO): YES